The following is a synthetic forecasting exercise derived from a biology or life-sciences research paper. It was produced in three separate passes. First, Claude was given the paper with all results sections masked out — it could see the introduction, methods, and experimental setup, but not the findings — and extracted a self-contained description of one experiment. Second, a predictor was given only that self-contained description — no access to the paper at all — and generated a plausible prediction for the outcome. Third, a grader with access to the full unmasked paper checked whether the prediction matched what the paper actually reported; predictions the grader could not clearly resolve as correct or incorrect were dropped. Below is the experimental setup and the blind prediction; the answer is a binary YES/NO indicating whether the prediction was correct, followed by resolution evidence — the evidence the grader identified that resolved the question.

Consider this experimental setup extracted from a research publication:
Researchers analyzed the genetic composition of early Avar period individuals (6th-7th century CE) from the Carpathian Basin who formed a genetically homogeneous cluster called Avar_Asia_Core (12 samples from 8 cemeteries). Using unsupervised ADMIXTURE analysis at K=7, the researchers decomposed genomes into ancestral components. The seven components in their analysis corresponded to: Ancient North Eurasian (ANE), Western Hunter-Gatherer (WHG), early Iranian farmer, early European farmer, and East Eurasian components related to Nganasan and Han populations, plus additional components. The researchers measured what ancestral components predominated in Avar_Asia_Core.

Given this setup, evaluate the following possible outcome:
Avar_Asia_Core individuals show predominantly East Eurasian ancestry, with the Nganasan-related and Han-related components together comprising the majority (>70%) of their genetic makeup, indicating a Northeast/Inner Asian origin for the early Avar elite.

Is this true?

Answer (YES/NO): YES